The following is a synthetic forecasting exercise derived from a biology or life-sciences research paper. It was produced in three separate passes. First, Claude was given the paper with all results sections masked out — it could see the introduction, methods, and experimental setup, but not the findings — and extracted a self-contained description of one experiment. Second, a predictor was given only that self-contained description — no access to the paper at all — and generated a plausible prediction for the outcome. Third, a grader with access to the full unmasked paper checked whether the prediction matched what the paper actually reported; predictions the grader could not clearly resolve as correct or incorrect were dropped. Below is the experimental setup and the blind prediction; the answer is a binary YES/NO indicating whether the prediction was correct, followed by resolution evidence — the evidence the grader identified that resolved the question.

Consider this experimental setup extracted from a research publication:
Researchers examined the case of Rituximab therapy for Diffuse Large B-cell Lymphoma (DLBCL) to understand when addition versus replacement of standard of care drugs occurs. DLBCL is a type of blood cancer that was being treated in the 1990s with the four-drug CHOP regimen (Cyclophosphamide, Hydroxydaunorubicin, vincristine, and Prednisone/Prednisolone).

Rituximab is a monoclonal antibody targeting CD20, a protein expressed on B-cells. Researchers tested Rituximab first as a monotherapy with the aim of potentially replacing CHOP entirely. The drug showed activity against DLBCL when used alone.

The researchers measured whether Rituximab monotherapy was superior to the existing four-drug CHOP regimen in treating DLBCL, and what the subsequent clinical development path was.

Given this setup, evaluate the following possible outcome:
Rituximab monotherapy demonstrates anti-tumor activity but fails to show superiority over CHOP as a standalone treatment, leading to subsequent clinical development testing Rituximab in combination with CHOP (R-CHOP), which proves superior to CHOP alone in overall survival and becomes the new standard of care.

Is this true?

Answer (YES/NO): YES